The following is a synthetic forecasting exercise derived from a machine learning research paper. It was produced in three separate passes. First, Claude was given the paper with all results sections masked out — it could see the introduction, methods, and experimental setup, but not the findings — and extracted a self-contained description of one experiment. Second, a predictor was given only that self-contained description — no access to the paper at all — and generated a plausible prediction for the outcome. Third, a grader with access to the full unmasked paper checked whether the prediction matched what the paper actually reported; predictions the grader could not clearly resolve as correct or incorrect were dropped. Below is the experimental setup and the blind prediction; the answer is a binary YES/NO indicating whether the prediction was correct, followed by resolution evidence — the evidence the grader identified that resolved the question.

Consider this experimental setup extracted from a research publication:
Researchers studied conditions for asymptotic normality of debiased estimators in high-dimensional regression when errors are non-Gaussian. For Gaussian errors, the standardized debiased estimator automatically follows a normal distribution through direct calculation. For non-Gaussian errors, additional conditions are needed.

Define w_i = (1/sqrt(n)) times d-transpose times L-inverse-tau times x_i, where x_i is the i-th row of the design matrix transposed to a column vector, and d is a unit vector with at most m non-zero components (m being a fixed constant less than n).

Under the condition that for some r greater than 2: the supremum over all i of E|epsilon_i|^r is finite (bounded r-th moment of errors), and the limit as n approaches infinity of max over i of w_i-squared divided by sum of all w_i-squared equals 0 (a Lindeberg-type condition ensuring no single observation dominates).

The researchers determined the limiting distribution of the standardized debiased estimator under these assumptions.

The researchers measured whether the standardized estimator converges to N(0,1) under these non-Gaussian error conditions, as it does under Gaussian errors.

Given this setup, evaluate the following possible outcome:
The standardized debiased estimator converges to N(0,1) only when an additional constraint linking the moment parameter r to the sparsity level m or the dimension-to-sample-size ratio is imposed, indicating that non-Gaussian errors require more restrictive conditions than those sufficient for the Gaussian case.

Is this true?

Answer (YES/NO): NO